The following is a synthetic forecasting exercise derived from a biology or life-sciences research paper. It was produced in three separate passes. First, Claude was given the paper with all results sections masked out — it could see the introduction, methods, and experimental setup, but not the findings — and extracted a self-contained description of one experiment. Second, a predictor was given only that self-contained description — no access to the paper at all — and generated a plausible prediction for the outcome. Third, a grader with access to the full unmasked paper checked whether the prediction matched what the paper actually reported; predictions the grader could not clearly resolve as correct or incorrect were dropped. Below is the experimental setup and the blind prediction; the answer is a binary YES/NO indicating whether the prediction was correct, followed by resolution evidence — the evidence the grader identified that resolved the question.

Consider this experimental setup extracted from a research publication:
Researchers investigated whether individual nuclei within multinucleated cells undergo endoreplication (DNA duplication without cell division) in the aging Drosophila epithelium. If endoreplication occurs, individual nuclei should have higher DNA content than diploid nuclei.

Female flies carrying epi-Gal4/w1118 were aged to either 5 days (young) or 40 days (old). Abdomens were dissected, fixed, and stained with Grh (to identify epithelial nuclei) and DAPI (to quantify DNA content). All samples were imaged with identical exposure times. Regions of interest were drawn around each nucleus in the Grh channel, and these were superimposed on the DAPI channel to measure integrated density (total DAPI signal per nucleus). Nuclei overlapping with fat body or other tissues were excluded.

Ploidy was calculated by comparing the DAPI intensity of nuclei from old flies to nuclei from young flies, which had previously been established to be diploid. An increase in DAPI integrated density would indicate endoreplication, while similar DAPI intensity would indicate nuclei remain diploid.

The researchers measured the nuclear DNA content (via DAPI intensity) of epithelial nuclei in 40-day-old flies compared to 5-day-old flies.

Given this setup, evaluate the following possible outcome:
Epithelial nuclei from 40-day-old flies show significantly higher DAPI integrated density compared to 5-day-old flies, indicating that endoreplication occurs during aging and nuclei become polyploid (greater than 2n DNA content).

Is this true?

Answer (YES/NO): NO